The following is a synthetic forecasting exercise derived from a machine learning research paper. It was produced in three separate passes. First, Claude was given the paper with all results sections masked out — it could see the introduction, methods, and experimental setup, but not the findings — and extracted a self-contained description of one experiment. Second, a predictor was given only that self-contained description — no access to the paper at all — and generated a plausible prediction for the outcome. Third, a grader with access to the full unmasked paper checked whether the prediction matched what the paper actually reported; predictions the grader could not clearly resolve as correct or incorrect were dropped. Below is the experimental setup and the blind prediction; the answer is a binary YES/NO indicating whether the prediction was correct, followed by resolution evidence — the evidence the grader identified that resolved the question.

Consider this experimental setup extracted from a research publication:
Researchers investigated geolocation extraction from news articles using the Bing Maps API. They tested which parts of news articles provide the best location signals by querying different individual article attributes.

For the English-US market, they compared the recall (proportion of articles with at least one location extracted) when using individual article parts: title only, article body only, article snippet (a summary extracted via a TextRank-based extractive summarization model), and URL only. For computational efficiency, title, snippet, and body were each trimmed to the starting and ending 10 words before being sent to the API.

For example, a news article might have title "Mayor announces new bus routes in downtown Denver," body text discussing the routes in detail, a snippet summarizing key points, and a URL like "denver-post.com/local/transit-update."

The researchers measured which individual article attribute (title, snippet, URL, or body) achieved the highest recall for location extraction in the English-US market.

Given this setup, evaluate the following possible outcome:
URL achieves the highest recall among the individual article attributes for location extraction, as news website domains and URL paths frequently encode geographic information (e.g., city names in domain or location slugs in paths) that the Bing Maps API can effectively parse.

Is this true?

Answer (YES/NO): NO